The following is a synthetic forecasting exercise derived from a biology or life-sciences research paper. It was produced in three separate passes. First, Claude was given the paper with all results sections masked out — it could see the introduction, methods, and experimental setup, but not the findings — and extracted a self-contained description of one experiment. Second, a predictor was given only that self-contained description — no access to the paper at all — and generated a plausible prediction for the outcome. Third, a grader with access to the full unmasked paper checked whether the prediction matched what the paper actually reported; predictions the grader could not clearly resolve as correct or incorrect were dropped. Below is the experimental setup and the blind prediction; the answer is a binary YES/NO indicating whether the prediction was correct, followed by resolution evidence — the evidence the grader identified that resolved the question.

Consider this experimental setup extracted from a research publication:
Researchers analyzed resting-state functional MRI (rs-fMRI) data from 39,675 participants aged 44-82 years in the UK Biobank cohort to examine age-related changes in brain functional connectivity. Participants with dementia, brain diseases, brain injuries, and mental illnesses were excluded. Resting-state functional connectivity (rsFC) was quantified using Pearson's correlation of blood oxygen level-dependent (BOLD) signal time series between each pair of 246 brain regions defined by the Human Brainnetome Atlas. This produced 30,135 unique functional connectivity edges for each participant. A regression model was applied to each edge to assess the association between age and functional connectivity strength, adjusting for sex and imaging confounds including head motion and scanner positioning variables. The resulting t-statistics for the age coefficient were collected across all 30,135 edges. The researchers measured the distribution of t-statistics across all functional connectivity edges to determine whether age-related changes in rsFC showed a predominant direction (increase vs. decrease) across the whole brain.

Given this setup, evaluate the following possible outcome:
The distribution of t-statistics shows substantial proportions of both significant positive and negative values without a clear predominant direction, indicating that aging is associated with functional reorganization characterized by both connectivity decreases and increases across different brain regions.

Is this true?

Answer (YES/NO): NO